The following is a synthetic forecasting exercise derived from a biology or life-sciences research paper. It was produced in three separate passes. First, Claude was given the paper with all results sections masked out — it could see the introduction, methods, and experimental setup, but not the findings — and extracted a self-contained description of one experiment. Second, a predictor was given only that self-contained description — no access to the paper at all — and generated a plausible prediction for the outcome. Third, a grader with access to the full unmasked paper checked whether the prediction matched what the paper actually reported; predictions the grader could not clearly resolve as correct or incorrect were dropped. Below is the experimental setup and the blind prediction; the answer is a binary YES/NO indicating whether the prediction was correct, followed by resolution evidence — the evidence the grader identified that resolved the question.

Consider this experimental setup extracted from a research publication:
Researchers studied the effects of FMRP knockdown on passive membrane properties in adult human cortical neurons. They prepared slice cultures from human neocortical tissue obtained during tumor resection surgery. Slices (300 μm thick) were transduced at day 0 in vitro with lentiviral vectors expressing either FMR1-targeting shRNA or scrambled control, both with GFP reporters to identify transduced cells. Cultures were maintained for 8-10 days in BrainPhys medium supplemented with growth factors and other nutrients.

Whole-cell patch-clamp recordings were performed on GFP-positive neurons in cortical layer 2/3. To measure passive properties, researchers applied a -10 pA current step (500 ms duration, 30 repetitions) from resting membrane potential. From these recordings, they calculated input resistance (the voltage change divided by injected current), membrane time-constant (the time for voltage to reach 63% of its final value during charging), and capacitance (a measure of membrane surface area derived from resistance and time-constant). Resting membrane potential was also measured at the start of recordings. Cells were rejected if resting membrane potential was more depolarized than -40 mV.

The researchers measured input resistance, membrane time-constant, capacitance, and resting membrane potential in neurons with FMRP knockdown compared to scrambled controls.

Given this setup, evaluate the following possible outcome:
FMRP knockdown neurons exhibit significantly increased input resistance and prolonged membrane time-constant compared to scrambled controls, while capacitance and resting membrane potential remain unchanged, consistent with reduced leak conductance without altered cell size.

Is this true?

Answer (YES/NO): NO